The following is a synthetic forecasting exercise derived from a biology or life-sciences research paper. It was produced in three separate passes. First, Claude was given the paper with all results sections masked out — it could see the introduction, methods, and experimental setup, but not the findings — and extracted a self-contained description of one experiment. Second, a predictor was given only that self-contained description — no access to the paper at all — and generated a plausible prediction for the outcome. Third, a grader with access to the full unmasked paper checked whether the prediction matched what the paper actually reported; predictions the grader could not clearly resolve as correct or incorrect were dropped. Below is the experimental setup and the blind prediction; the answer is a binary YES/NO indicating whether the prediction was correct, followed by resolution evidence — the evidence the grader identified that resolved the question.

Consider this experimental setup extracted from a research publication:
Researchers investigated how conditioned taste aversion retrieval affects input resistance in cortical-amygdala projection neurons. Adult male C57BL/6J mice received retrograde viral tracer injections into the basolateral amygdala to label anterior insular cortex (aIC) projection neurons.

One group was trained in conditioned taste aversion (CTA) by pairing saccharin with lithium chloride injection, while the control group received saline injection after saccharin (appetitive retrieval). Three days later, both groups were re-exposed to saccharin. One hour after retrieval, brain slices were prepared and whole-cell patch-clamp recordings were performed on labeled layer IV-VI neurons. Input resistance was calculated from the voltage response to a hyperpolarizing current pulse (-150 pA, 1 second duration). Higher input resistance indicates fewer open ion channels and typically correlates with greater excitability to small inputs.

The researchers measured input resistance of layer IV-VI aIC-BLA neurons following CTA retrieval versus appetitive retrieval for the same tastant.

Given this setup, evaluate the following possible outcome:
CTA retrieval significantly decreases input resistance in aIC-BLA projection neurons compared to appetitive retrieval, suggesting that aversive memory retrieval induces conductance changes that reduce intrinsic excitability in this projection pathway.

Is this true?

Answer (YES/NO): YES